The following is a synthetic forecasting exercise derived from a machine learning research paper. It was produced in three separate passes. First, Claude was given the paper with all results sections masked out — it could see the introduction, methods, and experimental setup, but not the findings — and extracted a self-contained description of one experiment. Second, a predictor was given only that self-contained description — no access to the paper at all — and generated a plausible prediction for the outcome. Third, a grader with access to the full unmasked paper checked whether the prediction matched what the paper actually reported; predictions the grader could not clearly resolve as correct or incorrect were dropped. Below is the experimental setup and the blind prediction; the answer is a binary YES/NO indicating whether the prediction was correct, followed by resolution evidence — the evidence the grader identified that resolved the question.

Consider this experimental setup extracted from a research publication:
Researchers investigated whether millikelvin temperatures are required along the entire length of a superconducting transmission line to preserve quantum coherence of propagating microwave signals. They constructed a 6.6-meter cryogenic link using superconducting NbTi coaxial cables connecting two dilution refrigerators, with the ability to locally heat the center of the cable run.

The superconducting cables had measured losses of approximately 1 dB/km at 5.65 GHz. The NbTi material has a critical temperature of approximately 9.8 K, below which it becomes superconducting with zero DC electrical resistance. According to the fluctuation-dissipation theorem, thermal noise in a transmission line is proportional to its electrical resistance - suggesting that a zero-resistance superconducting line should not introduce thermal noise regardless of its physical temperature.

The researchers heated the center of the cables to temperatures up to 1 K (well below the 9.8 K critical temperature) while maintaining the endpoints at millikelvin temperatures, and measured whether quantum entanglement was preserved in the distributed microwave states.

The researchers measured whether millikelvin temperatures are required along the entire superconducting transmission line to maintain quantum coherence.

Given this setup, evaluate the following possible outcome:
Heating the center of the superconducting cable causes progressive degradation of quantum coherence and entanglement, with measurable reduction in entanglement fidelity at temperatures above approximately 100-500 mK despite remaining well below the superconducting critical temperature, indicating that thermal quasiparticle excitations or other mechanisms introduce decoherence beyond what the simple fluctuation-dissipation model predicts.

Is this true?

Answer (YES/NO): NO